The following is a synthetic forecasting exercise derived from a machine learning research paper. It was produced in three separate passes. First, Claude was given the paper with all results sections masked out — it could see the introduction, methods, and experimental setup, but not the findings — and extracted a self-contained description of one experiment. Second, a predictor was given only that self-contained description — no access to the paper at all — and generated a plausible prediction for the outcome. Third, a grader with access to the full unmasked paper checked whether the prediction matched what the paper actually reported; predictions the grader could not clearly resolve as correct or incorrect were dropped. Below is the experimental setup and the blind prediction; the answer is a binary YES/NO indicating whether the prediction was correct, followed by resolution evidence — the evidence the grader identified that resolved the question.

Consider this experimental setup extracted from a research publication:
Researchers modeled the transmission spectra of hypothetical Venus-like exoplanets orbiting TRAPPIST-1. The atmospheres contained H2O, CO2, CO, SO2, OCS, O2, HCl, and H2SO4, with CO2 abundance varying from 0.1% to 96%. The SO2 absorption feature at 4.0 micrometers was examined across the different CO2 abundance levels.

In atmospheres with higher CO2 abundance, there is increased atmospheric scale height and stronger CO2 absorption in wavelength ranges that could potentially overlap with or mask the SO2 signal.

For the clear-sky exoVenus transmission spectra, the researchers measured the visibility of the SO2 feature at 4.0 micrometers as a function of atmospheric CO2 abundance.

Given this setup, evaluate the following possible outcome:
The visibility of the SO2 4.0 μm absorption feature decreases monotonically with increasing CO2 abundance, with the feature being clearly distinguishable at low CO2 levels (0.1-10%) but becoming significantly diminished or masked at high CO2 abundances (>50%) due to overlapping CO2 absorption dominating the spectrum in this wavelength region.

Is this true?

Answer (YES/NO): NO